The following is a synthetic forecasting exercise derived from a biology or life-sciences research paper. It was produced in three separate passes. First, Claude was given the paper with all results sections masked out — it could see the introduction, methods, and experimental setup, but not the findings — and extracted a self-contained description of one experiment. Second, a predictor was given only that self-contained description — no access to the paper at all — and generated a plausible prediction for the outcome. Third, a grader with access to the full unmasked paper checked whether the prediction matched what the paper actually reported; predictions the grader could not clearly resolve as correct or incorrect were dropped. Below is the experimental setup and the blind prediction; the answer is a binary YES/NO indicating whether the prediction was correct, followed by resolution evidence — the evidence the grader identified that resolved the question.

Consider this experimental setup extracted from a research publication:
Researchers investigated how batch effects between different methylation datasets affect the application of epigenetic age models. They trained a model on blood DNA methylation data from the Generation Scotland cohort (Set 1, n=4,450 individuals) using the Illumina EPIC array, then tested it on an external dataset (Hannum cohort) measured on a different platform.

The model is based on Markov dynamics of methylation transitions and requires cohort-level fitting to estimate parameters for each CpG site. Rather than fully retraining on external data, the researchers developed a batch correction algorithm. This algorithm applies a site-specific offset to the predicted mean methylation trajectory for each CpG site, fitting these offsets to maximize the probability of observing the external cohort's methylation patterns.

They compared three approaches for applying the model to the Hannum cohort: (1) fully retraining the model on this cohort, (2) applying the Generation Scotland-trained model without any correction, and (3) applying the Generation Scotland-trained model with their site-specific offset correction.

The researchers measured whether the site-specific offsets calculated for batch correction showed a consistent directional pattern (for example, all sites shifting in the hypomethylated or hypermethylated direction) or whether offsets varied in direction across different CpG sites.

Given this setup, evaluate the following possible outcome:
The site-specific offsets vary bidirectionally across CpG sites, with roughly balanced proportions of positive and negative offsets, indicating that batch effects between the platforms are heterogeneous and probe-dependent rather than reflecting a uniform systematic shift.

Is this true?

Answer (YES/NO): YES